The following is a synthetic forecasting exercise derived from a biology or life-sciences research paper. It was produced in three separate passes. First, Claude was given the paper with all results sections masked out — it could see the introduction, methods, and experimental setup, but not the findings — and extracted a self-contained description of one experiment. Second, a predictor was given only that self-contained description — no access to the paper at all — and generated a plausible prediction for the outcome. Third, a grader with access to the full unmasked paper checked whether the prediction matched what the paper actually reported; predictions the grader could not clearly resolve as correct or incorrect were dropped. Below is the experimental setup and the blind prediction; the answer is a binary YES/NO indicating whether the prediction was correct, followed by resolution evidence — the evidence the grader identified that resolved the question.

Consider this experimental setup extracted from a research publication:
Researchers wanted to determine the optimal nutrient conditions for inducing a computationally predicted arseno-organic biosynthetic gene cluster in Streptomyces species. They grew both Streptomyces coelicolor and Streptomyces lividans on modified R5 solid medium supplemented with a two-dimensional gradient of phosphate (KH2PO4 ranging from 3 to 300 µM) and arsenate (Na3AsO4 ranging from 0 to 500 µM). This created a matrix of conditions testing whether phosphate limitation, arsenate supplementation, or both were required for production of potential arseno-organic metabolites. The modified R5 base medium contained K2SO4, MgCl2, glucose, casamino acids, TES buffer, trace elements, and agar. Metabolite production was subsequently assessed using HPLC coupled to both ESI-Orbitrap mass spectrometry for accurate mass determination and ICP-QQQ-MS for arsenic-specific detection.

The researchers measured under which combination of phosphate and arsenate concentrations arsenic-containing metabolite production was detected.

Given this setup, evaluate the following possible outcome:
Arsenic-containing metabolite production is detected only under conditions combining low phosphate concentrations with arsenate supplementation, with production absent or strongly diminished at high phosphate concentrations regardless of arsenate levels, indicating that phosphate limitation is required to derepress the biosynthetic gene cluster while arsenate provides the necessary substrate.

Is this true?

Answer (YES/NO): YES